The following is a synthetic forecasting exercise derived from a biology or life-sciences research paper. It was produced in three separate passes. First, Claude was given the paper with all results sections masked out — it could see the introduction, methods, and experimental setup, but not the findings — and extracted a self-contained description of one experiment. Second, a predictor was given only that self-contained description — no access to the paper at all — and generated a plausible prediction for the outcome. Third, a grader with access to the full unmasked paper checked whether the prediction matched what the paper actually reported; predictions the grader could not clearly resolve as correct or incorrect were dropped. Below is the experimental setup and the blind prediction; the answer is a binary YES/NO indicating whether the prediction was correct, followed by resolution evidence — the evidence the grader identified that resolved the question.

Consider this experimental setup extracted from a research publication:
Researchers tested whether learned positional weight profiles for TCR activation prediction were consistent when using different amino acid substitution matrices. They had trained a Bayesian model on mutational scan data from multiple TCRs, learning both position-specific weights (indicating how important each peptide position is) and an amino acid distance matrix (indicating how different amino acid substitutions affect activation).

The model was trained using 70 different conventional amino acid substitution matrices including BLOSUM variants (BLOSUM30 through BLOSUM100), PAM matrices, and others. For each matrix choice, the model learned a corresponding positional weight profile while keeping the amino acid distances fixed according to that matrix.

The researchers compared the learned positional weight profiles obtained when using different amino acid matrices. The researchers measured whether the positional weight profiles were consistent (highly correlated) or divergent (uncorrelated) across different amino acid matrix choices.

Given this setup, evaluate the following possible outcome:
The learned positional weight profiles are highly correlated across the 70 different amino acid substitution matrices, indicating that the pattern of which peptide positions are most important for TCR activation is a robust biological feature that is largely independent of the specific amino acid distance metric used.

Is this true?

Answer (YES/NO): YES